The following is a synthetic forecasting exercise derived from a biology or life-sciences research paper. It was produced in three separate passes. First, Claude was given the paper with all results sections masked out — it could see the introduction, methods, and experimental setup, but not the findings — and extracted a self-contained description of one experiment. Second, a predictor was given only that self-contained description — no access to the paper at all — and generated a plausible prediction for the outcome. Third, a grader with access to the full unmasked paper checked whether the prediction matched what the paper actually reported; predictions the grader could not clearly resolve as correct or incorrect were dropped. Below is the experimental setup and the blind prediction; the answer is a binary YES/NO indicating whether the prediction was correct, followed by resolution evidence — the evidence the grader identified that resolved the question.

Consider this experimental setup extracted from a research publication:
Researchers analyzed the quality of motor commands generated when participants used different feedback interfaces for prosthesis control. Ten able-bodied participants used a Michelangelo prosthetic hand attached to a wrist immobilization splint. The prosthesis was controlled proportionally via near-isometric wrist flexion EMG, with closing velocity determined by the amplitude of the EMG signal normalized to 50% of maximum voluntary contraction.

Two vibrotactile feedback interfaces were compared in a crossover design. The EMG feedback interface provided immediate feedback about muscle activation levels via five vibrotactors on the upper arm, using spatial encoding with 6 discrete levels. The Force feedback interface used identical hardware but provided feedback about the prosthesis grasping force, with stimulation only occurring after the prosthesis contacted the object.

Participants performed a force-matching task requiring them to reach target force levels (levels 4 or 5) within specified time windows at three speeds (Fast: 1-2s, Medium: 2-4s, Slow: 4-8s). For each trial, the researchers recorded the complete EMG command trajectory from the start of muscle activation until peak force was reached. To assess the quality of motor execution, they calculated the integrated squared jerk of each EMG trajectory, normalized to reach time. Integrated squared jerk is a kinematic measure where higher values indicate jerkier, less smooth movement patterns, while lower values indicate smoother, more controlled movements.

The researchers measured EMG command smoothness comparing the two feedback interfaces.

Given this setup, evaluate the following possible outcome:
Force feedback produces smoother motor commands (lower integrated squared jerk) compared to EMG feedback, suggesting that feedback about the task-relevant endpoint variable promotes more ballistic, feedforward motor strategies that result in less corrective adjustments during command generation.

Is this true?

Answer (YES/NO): NO